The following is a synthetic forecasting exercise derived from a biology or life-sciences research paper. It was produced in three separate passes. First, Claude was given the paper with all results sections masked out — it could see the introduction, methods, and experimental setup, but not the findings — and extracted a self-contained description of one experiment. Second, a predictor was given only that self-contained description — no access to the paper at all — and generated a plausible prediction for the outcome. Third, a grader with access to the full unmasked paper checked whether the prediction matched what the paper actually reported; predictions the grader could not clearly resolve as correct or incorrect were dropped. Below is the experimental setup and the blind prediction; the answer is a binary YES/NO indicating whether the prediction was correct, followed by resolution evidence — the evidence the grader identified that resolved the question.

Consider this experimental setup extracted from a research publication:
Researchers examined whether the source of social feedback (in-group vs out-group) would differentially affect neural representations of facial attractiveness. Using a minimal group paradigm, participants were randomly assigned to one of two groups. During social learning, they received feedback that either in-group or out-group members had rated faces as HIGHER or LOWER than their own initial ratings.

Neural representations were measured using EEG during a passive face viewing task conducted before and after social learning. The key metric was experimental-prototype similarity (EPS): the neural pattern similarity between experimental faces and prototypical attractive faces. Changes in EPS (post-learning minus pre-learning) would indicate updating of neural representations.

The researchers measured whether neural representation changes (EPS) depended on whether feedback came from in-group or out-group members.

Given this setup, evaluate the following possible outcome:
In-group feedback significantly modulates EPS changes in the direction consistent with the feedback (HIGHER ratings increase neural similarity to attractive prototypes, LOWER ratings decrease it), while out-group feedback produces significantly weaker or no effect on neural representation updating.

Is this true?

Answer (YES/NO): NO